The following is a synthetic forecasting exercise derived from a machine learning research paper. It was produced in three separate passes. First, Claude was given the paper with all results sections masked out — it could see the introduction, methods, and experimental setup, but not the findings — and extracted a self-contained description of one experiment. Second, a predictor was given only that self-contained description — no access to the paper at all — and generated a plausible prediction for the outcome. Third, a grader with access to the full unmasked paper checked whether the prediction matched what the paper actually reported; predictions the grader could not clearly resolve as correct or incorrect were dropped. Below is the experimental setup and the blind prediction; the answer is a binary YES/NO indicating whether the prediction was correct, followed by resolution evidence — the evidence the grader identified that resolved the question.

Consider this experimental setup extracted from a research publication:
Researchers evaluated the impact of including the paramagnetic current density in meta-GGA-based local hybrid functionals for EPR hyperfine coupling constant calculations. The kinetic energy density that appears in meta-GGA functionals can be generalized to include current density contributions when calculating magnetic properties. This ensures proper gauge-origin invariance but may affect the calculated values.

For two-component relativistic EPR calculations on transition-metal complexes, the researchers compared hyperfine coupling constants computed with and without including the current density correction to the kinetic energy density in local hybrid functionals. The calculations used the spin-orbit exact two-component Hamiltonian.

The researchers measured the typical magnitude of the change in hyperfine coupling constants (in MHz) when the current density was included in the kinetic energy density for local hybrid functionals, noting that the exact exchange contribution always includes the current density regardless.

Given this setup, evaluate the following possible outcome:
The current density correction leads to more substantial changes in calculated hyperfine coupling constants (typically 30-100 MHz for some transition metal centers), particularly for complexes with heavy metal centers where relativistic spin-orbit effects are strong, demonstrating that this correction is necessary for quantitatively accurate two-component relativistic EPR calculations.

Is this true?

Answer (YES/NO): NO